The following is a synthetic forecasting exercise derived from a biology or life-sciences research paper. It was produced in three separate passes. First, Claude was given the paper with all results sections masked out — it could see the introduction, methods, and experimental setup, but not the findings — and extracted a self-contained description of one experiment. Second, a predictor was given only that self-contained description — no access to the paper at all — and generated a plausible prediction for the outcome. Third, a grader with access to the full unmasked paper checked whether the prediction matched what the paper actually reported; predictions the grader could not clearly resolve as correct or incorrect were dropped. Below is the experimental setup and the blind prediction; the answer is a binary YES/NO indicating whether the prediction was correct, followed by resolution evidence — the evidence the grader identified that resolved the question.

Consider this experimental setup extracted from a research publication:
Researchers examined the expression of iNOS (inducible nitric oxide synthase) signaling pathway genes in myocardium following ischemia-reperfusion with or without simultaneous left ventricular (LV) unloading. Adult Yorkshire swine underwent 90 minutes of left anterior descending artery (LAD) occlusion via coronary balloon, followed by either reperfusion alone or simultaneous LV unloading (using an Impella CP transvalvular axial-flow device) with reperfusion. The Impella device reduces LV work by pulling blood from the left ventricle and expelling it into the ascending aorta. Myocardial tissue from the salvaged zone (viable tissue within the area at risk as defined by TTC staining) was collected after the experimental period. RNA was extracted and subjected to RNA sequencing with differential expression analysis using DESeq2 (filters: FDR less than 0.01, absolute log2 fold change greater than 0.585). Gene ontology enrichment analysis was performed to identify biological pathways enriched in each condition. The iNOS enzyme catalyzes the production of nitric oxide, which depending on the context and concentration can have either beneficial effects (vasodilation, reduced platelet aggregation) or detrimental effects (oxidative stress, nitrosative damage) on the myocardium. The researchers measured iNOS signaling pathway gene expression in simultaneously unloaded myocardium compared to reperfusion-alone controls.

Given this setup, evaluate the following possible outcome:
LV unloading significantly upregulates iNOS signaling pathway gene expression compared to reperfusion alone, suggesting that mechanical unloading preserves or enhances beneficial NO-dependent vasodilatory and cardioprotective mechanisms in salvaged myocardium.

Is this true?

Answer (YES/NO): YES